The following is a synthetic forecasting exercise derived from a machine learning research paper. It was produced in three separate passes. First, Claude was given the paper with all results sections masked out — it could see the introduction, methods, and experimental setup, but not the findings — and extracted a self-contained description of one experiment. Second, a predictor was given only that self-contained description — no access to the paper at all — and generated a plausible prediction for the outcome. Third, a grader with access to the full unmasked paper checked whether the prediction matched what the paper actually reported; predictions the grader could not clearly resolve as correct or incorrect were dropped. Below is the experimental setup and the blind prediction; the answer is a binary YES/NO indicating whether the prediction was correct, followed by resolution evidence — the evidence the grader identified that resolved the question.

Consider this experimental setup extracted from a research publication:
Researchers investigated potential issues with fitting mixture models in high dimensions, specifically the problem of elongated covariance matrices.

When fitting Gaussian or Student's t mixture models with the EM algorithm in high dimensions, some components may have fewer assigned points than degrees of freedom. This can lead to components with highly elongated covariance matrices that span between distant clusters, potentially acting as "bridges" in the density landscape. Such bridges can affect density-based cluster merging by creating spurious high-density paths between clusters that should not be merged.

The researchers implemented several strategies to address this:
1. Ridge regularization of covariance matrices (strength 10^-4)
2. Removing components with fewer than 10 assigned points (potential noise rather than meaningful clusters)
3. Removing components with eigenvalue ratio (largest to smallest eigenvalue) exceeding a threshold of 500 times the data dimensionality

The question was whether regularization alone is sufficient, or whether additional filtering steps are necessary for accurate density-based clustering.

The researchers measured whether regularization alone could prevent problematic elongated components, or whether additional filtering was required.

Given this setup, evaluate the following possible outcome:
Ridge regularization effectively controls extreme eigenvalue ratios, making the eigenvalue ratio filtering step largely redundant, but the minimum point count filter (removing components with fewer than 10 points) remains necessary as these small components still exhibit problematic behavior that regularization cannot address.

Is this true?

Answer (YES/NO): NO